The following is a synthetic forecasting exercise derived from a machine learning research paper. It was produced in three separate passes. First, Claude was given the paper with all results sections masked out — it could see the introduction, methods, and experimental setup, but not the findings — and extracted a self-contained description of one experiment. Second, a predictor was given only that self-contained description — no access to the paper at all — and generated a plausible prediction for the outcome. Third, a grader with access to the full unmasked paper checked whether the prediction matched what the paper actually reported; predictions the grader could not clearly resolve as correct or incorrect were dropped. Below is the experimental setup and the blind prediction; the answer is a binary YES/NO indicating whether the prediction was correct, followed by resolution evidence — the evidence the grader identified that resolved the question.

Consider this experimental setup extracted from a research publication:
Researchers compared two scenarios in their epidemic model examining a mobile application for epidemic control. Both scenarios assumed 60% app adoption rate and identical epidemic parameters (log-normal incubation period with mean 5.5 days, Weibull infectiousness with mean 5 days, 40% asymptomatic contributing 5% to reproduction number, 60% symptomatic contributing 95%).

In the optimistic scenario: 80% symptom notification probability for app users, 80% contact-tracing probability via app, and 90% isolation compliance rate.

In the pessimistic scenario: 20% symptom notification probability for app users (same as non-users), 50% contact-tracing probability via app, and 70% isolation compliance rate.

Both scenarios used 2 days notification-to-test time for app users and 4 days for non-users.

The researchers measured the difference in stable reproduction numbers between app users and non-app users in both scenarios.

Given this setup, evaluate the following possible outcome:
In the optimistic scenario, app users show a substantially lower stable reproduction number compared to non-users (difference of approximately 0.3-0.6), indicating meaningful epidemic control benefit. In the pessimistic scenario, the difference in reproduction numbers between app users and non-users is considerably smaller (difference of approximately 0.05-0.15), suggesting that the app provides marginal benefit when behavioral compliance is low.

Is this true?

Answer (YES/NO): NO